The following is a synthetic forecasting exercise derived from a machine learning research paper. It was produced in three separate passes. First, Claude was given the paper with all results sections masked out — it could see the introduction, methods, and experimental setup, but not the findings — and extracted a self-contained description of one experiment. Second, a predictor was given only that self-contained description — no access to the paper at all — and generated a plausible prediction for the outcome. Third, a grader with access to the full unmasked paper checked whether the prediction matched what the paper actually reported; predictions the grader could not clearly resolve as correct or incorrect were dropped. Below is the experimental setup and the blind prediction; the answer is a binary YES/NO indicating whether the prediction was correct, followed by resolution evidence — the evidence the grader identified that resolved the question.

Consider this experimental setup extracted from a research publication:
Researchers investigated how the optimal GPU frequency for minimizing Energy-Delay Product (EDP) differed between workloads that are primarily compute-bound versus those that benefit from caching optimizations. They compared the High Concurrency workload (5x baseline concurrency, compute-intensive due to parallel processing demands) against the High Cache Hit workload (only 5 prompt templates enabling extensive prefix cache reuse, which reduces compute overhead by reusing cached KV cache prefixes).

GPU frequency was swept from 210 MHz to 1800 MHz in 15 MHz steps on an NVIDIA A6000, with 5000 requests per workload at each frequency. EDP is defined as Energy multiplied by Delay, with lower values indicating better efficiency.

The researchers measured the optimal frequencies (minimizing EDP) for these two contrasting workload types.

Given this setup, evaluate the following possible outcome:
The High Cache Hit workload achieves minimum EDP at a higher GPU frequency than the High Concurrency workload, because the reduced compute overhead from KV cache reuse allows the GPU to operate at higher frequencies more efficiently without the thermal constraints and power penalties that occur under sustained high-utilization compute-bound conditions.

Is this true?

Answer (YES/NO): NO